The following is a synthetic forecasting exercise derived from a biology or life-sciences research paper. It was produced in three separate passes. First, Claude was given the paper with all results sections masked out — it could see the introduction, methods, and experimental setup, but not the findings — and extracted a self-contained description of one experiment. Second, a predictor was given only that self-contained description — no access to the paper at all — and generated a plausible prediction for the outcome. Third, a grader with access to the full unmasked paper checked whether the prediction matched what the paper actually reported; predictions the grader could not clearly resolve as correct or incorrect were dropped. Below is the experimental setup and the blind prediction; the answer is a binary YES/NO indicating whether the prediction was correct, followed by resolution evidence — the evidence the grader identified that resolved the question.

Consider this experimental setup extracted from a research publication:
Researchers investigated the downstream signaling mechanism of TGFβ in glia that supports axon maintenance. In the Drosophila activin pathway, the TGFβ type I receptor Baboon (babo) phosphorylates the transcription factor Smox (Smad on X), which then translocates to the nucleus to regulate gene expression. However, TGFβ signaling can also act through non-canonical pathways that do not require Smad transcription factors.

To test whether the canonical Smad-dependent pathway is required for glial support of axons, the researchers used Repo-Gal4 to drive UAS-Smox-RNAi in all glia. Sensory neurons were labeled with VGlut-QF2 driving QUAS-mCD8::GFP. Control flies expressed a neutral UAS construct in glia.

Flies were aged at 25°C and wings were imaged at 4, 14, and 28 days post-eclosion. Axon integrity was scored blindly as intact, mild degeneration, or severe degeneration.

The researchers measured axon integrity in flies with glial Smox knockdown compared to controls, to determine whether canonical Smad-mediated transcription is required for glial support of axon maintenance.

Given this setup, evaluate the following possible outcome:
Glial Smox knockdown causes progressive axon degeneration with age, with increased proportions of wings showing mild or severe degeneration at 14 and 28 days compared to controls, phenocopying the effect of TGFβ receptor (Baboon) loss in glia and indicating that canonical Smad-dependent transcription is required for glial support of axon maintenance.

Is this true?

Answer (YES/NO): YES